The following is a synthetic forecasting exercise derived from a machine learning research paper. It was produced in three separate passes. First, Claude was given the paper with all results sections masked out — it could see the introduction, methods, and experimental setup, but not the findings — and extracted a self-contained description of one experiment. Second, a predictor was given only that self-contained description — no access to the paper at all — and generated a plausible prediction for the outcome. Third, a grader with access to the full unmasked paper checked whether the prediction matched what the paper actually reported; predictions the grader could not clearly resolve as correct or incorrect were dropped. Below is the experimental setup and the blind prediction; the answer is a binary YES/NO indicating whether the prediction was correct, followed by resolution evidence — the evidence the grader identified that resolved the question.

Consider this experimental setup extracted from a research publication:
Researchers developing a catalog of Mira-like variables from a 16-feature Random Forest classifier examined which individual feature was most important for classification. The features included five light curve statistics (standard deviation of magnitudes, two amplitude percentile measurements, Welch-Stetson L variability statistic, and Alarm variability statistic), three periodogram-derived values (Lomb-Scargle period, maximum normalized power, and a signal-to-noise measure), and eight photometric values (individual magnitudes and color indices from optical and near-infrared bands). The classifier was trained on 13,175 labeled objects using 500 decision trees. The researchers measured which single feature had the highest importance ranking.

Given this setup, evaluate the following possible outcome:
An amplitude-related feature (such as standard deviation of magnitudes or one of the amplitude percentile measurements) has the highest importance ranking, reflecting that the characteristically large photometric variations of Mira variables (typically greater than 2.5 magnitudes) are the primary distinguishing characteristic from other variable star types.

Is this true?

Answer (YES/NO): YES